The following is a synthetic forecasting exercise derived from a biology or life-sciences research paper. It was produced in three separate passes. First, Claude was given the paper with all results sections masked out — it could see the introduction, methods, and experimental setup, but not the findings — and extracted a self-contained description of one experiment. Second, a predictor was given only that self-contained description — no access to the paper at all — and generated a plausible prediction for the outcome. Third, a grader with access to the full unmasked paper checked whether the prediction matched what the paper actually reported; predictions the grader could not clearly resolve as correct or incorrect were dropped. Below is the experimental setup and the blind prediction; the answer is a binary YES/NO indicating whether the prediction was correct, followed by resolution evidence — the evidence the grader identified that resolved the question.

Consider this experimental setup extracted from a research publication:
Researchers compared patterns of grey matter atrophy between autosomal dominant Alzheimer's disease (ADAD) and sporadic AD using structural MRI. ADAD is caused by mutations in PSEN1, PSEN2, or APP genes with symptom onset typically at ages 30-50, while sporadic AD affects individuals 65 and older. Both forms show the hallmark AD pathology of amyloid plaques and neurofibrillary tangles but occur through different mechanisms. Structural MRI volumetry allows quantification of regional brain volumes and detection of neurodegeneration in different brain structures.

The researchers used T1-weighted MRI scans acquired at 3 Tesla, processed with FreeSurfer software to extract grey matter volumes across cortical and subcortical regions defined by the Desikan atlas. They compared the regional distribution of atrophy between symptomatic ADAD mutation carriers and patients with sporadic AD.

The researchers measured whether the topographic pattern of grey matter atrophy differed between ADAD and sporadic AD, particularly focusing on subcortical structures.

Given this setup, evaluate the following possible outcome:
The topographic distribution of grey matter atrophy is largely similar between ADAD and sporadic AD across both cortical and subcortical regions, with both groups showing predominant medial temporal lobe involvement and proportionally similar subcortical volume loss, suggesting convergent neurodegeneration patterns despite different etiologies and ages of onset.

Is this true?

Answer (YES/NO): NO